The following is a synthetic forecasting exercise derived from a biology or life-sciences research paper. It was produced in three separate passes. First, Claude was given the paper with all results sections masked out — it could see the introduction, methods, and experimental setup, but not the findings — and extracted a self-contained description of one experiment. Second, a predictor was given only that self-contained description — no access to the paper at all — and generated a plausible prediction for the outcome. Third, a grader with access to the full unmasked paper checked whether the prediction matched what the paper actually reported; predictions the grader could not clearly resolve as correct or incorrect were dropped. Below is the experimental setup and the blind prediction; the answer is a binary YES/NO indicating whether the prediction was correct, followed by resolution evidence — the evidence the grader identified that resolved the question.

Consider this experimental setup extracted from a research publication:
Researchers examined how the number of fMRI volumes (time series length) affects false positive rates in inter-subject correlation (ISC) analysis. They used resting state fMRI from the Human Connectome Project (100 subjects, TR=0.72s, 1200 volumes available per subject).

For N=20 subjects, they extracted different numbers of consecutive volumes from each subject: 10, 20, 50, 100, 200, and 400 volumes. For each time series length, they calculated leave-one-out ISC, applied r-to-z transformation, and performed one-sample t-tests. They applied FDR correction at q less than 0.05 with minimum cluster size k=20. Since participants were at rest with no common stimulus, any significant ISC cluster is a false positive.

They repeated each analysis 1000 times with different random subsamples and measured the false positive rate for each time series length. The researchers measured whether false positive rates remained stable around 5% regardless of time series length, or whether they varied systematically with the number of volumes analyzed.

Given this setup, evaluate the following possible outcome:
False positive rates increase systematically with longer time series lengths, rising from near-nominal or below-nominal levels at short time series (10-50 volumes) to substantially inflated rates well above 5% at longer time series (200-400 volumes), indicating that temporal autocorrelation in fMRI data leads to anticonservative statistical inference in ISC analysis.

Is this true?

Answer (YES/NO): NO